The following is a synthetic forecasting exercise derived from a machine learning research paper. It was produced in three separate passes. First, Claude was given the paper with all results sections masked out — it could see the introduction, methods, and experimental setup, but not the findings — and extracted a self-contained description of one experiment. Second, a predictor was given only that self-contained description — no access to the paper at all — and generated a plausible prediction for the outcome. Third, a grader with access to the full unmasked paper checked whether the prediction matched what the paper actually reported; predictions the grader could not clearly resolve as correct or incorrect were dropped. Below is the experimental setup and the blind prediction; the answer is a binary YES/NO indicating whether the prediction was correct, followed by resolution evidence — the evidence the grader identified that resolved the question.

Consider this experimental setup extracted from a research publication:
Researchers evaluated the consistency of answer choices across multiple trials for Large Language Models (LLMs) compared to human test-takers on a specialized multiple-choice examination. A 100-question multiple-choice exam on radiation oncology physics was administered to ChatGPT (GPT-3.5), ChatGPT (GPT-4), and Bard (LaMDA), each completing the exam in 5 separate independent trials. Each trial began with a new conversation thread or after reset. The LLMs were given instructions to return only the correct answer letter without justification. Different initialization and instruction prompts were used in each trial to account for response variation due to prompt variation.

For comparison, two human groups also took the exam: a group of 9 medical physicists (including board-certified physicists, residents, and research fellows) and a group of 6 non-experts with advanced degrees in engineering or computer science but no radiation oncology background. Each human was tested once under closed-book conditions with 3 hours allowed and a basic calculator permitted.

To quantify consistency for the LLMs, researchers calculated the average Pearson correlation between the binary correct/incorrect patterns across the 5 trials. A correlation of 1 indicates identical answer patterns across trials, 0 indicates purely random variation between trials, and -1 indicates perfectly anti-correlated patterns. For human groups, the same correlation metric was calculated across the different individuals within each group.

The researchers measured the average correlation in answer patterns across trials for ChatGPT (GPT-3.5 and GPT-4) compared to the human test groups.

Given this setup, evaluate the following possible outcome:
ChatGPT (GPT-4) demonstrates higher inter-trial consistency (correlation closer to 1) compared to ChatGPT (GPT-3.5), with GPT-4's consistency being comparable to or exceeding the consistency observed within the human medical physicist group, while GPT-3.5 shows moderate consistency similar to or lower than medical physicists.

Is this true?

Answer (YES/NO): NO